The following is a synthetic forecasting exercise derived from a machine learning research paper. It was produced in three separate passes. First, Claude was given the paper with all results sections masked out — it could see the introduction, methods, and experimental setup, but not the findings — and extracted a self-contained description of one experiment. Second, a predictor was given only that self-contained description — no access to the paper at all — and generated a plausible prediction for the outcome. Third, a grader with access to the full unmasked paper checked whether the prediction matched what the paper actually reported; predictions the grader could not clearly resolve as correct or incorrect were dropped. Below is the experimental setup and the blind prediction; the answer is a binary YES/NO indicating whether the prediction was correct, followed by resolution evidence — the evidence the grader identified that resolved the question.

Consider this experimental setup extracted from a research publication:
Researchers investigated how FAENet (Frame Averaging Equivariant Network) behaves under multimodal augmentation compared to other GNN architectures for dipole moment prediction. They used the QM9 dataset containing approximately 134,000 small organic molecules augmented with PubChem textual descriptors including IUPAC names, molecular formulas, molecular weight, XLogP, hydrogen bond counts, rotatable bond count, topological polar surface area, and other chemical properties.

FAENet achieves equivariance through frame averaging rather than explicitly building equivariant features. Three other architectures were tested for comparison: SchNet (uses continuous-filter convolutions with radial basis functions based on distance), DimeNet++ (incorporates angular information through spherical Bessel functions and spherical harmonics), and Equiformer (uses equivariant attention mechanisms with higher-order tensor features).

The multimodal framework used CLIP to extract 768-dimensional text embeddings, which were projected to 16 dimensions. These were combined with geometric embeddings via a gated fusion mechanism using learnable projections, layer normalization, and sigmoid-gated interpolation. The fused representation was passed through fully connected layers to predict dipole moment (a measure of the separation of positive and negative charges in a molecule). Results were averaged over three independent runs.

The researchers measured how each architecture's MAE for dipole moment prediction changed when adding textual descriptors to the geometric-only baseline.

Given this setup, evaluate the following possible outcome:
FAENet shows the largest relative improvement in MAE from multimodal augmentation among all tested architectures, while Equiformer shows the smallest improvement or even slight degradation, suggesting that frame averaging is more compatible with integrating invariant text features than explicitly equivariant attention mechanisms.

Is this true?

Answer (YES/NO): NO